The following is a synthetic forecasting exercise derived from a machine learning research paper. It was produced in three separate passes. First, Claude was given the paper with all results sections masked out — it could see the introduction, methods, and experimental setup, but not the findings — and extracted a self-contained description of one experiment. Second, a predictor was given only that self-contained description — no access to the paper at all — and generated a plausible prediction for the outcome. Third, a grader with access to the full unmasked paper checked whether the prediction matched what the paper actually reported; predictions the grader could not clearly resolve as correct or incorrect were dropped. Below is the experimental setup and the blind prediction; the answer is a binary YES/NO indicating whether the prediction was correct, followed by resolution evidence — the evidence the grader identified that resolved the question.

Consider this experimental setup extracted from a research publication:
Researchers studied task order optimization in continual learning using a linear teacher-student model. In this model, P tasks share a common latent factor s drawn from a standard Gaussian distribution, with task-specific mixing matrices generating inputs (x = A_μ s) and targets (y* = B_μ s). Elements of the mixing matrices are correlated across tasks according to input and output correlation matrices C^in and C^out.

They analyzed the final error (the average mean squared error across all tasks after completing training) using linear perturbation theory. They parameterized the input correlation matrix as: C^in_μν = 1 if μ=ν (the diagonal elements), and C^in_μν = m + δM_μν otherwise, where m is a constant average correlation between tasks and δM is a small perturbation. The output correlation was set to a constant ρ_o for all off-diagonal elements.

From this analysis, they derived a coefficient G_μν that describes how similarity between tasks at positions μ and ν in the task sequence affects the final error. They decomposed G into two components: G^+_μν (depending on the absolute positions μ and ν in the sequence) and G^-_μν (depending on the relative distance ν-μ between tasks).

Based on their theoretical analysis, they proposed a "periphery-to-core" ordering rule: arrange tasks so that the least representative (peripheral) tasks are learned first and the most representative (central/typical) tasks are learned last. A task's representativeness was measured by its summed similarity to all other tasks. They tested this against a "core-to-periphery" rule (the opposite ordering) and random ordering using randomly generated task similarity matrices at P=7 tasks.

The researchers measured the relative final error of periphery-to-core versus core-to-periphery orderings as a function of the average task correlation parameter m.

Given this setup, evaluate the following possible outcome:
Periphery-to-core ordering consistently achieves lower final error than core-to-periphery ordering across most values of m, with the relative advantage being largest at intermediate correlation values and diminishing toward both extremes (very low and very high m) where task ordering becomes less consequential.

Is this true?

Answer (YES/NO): NO